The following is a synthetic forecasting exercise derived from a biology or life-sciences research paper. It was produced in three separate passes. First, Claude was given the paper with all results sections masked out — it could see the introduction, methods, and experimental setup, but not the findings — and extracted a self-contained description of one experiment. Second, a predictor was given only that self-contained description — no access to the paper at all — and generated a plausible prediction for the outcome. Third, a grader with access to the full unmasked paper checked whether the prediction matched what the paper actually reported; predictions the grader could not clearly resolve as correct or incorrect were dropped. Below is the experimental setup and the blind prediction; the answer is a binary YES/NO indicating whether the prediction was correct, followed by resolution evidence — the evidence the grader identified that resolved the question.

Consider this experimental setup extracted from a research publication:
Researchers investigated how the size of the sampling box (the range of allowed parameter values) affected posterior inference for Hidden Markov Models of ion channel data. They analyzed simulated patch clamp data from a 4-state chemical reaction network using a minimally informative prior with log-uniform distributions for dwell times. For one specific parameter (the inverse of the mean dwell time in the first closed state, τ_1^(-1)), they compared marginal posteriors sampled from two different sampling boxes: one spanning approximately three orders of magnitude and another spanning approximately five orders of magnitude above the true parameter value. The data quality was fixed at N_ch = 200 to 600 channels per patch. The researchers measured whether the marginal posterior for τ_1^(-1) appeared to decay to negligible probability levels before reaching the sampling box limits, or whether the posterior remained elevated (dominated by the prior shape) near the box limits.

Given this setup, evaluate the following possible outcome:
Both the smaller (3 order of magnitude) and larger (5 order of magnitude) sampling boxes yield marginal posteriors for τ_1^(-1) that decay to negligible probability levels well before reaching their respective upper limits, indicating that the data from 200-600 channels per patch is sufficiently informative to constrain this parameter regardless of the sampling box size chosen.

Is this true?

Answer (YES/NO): NO